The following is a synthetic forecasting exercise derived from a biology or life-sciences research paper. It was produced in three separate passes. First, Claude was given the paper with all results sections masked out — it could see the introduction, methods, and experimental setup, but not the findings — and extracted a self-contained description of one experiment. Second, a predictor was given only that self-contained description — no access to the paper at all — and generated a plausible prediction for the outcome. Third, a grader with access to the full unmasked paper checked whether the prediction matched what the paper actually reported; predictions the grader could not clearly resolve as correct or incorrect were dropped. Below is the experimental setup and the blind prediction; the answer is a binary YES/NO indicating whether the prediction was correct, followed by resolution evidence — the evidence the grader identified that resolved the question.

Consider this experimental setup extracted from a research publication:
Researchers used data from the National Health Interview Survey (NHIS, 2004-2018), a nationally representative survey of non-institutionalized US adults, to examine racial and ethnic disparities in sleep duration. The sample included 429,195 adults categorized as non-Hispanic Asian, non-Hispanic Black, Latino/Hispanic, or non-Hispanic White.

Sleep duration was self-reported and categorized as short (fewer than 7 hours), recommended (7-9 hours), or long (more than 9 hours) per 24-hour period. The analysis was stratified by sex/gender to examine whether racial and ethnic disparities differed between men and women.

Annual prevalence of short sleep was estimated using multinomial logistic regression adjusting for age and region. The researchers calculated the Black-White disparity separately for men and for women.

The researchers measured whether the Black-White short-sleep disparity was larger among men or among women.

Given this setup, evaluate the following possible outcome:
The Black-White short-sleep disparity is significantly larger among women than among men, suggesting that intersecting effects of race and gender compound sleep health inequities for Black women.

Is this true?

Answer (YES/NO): NO